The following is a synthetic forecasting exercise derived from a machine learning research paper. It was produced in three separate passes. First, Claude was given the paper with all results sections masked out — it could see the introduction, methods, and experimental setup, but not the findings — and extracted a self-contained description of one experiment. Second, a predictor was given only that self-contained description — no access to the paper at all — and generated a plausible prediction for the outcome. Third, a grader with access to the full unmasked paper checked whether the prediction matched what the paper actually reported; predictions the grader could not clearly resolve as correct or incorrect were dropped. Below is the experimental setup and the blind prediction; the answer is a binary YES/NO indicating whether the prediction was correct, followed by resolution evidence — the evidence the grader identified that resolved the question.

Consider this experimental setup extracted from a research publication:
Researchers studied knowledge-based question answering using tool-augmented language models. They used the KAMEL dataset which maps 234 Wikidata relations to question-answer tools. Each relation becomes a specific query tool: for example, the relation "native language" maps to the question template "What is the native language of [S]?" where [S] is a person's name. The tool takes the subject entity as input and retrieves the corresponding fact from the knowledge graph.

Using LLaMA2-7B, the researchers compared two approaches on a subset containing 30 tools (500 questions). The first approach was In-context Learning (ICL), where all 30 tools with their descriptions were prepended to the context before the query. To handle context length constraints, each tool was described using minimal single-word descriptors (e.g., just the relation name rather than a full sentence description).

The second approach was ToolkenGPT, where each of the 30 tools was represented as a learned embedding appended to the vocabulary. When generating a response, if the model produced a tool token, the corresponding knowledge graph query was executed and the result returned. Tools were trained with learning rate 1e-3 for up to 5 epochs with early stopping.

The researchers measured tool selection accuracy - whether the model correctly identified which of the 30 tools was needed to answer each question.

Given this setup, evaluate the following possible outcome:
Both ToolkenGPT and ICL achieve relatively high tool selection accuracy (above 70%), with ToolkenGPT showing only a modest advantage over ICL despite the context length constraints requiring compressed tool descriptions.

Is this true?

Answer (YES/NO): NO